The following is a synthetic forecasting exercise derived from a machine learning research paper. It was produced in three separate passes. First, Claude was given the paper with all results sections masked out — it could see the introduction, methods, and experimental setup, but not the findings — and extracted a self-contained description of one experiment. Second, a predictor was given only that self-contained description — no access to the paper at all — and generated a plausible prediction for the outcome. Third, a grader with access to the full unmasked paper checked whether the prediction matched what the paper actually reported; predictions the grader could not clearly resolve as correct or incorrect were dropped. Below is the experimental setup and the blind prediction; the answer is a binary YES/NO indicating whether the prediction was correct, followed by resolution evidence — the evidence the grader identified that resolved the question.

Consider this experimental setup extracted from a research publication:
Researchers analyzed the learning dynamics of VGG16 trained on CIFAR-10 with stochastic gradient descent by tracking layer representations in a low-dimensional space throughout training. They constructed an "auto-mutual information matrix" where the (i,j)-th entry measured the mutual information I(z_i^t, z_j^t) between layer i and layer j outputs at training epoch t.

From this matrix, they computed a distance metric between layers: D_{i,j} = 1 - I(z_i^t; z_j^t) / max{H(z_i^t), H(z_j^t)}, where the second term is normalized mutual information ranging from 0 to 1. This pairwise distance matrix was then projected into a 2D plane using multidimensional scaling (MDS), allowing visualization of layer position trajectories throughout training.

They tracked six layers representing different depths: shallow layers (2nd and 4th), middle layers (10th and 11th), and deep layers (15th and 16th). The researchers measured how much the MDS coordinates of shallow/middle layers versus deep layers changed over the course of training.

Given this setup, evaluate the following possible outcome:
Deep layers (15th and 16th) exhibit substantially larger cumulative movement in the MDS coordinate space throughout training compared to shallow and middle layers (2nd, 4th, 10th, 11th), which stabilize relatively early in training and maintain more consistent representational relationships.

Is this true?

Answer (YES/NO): YES